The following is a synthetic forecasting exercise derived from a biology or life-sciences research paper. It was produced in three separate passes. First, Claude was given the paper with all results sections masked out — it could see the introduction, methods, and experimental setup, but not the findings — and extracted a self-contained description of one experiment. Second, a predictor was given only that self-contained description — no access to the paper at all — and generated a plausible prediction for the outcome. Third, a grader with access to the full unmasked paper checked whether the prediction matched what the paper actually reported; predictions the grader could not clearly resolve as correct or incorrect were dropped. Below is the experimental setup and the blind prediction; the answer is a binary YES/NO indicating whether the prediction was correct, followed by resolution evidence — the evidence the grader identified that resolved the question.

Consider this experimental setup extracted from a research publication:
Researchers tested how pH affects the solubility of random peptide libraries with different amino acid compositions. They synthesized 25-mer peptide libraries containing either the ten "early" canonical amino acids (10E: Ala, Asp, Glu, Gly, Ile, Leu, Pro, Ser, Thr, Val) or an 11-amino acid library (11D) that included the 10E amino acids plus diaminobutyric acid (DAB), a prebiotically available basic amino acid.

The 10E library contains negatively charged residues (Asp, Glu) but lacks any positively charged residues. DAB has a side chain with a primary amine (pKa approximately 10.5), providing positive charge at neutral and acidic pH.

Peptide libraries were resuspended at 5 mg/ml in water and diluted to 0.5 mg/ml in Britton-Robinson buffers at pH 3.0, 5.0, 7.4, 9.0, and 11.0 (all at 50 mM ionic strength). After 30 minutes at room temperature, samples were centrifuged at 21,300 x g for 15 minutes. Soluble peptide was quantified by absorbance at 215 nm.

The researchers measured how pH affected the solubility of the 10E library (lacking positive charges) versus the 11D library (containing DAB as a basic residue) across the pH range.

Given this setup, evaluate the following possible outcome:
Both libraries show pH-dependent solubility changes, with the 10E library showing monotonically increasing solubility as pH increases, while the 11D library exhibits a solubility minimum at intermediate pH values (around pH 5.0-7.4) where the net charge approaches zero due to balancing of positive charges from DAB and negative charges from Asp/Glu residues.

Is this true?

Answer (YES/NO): NO